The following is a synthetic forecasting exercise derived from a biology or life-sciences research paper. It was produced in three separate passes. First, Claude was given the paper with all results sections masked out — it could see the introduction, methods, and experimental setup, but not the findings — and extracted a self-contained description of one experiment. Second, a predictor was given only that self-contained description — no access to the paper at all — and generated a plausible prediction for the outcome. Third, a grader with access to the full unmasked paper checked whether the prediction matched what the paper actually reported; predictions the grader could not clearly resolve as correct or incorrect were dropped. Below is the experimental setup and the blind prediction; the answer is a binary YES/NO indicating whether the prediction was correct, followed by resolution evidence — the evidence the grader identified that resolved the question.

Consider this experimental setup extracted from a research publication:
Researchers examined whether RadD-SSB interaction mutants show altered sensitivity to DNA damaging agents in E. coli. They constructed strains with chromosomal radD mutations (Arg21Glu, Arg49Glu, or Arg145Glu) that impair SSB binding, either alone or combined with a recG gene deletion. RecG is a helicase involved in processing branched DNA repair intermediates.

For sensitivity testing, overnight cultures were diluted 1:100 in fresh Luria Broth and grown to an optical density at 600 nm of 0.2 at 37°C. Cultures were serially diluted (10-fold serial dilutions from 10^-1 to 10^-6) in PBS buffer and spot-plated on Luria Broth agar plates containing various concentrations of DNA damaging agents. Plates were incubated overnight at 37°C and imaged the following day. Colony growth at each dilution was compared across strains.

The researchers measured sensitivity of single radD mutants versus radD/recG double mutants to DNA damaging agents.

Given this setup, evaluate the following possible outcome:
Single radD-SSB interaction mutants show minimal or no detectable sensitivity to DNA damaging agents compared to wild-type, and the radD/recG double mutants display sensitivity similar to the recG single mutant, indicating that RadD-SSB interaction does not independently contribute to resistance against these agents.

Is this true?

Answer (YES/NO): NO